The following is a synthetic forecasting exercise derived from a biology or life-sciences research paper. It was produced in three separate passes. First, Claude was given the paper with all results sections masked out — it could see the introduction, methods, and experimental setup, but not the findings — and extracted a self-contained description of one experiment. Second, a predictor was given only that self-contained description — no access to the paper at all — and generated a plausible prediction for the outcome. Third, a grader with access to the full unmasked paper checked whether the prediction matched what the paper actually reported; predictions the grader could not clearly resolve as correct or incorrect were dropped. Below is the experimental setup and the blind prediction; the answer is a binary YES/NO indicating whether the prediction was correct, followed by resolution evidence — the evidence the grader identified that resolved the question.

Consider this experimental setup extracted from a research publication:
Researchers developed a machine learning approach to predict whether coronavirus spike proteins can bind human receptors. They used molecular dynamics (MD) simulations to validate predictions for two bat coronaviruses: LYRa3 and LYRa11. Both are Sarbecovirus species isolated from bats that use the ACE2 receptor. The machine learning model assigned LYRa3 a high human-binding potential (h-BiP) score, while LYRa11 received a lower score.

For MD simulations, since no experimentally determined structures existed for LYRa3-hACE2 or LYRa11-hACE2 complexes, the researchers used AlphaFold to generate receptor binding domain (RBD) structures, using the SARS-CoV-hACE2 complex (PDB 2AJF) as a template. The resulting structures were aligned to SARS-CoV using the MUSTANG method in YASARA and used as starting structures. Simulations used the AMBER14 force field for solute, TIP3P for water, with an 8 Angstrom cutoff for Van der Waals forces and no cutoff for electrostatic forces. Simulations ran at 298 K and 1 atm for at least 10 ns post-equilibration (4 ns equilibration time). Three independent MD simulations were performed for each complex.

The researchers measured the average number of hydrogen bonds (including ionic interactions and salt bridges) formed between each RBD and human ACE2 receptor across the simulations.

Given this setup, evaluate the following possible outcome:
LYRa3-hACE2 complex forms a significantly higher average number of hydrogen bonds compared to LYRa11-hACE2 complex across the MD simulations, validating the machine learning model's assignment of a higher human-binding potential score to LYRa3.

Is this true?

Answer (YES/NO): NO